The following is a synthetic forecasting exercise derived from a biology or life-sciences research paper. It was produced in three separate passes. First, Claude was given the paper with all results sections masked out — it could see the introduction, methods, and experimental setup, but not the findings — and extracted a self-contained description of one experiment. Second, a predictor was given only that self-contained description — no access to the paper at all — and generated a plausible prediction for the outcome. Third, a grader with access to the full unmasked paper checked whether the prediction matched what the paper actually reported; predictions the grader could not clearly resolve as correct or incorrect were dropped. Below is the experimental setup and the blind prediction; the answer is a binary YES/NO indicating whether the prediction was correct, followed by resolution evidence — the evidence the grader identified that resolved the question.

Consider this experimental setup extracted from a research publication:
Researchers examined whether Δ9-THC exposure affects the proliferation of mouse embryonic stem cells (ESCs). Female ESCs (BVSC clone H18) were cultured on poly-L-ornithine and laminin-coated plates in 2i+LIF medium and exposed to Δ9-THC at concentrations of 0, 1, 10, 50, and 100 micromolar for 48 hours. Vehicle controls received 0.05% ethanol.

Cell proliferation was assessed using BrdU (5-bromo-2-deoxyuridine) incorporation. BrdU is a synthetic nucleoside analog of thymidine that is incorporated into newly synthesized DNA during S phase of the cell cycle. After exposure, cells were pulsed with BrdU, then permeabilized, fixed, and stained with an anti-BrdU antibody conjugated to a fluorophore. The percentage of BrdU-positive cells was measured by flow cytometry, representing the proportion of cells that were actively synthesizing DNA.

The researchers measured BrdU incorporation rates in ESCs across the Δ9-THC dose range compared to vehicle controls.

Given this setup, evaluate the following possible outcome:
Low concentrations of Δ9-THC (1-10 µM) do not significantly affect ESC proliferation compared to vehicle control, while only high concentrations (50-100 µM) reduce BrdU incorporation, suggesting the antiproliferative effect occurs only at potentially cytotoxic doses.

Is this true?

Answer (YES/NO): NO